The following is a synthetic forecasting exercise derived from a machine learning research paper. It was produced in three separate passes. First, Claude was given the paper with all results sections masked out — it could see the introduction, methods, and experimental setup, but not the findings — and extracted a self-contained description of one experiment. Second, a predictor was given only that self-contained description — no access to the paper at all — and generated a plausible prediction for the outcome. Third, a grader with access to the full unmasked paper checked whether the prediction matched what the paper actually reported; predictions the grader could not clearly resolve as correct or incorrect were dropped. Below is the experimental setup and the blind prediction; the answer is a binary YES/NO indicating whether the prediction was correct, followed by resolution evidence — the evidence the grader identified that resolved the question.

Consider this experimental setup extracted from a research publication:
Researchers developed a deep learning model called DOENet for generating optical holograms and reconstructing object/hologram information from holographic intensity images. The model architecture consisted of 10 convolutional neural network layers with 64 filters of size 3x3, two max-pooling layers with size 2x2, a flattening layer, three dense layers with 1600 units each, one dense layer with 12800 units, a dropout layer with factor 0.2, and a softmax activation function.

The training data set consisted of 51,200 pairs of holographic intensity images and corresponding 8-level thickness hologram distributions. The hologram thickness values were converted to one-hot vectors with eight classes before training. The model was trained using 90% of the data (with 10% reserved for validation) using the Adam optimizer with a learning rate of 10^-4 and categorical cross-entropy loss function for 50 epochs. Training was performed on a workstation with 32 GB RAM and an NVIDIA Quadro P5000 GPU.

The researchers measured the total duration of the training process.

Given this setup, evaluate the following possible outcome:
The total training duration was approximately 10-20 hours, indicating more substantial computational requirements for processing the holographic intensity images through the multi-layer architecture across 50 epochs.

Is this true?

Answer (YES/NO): NO